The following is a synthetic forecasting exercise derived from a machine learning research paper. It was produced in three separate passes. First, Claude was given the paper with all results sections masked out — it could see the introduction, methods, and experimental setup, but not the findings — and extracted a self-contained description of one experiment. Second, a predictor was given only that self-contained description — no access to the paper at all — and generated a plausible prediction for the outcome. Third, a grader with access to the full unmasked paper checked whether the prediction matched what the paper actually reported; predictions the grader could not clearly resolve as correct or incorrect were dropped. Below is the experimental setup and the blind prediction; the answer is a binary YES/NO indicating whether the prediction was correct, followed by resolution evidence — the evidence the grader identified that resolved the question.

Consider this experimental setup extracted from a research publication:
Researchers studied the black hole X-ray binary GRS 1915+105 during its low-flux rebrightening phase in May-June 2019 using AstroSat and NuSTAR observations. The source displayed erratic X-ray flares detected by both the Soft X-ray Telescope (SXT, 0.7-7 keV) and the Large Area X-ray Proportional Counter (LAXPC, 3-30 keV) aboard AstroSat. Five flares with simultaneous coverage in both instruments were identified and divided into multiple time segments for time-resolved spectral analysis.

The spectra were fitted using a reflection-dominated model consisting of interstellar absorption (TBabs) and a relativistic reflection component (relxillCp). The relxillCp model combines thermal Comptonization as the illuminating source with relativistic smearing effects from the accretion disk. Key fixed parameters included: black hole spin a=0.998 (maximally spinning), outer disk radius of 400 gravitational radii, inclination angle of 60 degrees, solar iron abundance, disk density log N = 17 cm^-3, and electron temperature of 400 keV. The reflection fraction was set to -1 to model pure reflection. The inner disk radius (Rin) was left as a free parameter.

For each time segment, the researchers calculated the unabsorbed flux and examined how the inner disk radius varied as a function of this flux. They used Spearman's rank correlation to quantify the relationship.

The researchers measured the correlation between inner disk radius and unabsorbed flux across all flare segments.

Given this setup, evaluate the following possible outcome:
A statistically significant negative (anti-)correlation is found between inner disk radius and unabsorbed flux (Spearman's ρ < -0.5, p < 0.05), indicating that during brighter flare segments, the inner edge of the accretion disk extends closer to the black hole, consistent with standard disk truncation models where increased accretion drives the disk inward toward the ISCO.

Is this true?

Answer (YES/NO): YES